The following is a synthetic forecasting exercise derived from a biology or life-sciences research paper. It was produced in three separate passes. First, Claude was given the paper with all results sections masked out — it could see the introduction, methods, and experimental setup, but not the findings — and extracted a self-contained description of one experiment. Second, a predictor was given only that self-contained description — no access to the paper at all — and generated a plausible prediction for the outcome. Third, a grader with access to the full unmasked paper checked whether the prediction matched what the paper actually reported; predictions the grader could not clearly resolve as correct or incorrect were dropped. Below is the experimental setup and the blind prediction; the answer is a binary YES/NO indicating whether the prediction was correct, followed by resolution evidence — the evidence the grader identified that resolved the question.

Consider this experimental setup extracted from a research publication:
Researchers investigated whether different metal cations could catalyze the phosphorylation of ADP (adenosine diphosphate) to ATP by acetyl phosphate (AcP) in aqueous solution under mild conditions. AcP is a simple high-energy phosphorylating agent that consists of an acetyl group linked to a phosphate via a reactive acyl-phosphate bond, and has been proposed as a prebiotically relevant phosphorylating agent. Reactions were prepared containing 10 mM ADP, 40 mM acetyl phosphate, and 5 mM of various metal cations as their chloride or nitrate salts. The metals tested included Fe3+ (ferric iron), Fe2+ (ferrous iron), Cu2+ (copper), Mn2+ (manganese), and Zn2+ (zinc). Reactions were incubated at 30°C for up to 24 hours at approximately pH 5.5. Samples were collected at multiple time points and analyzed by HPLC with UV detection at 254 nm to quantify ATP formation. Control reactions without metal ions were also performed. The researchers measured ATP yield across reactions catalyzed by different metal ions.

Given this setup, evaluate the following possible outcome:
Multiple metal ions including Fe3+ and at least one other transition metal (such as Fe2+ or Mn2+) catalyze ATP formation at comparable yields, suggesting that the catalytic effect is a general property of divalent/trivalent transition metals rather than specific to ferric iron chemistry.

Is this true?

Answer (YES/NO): NO